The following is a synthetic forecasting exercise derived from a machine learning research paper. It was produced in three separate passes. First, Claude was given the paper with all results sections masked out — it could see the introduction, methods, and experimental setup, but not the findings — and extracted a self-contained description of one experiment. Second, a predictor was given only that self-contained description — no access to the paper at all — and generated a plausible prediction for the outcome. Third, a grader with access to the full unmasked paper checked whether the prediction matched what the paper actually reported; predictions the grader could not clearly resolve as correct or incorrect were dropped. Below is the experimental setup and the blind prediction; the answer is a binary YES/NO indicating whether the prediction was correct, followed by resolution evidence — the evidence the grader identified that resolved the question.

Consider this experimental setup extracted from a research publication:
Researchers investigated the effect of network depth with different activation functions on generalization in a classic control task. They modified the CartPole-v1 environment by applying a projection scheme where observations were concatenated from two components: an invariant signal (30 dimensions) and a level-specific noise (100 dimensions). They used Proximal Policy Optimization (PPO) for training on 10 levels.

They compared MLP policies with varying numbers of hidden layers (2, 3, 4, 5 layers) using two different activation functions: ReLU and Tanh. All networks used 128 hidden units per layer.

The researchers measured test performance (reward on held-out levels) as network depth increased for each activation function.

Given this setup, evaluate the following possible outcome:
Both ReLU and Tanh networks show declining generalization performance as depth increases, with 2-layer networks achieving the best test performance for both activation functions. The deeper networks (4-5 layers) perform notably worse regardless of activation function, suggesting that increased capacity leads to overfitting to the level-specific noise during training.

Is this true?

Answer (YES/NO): NO